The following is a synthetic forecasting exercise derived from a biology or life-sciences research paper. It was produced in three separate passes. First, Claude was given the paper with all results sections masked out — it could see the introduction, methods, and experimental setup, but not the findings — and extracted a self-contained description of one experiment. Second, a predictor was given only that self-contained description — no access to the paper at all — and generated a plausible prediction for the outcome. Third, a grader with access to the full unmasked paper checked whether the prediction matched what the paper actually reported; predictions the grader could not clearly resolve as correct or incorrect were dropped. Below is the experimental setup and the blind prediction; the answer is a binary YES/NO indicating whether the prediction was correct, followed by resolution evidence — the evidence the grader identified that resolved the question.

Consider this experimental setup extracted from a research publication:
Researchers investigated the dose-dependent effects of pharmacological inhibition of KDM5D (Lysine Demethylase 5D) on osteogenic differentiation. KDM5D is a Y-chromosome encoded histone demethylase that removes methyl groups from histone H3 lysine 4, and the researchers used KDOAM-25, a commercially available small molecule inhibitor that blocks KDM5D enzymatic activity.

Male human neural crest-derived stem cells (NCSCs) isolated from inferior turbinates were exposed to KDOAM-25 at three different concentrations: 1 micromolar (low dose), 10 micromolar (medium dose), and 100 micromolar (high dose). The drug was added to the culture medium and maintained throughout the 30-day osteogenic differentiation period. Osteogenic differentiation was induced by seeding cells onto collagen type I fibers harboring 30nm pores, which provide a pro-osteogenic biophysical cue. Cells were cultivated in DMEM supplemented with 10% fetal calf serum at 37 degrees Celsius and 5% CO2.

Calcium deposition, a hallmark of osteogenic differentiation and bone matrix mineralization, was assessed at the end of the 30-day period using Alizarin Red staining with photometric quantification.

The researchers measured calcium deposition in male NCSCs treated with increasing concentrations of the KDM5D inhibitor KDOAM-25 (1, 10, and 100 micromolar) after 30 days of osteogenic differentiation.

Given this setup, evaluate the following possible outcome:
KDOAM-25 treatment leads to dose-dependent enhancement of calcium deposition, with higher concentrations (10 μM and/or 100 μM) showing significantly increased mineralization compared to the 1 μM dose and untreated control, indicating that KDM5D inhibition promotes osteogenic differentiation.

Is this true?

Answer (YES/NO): NO